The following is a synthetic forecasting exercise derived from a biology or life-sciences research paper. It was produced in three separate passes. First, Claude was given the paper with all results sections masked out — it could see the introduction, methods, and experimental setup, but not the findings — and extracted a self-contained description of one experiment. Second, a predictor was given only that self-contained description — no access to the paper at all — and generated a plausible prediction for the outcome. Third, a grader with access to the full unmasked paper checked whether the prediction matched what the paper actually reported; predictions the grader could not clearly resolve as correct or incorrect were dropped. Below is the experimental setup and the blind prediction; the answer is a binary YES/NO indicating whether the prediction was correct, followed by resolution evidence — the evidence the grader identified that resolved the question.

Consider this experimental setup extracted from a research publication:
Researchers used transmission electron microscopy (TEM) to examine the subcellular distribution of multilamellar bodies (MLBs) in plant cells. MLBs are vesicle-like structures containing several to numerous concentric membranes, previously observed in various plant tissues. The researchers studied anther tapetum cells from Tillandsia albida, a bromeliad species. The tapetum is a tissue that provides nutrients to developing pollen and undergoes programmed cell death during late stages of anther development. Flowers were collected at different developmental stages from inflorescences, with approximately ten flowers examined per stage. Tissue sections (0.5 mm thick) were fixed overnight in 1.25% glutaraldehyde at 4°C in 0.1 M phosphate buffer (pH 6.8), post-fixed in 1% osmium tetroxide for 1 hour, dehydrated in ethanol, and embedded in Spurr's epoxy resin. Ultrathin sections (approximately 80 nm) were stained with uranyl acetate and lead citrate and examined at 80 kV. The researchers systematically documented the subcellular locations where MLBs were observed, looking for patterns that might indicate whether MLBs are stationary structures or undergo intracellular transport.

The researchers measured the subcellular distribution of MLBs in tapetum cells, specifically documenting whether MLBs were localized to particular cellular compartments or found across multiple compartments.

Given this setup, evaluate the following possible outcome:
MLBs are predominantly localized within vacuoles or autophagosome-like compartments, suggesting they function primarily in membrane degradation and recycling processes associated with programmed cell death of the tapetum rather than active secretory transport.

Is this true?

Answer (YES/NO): NO